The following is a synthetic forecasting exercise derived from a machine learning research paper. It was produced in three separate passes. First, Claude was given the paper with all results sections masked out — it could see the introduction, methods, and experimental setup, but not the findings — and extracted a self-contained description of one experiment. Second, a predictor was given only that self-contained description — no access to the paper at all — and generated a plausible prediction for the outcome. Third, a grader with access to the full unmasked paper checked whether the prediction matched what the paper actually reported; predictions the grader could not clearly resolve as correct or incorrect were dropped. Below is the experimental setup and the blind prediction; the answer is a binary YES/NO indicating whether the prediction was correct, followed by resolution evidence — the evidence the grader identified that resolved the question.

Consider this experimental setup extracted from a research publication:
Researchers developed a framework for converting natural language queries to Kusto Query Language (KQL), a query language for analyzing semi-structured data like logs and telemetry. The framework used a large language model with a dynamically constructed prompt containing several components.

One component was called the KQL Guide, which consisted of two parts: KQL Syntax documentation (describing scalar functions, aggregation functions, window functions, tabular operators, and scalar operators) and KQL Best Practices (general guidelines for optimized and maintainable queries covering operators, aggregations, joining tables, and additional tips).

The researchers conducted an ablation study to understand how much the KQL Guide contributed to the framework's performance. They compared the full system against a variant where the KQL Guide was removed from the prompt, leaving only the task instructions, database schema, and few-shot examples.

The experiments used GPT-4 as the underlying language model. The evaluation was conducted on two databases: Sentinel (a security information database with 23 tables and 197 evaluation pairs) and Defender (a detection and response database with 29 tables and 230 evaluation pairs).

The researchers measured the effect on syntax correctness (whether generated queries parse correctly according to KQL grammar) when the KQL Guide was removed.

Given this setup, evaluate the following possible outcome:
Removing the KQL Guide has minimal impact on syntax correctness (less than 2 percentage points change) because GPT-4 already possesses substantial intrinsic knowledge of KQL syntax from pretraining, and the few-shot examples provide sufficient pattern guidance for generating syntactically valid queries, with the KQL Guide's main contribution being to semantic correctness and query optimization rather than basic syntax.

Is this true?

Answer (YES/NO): NO